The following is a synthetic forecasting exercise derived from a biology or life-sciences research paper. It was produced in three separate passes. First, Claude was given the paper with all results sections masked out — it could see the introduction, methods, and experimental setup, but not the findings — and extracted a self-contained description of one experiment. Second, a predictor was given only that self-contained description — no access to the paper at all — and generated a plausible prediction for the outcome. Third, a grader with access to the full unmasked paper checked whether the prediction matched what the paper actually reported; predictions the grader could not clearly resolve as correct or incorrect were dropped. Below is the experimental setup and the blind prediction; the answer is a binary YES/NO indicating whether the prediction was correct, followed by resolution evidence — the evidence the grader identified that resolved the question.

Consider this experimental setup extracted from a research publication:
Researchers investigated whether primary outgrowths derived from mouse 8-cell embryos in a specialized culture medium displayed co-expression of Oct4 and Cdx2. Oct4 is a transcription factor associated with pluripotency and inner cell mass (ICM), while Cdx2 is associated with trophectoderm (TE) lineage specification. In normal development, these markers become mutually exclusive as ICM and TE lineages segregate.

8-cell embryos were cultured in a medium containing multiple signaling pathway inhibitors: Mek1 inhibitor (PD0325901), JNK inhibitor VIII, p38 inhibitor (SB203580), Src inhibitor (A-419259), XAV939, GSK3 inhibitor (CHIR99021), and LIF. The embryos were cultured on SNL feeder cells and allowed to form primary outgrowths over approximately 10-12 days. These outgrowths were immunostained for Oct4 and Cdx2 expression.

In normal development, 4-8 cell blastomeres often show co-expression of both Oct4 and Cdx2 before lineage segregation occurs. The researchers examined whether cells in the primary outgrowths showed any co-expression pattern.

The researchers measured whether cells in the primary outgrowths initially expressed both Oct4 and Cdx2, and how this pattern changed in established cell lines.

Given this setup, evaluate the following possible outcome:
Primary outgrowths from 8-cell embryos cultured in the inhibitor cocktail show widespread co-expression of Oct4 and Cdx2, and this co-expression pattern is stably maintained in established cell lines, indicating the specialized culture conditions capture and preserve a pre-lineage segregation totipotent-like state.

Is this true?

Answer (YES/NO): NO